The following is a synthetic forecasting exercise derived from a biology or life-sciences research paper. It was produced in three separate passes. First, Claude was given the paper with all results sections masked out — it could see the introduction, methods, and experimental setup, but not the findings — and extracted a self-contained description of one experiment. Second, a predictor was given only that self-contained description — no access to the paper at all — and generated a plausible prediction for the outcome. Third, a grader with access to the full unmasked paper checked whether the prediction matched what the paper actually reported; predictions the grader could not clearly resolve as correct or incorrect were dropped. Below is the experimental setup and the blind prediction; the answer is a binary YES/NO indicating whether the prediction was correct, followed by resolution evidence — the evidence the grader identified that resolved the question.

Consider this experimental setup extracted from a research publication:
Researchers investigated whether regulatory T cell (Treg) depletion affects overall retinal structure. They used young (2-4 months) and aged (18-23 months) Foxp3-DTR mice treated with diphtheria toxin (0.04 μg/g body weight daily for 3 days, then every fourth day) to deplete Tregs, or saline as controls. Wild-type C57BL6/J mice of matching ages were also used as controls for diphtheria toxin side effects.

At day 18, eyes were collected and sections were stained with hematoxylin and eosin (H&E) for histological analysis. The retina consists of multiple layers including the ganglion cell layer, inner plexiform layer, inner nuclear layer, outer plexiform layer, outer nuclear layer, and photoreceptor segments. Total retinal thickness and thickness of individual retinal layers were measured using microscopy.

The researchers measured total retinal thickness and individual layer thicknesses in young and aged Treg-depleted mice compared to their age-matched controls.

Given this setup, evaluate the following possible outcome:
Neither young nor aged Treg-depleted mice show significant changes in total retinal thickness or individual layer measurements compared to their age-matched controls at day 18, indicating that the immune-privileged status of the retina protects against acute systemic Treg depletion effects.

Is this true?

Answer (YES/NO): NO